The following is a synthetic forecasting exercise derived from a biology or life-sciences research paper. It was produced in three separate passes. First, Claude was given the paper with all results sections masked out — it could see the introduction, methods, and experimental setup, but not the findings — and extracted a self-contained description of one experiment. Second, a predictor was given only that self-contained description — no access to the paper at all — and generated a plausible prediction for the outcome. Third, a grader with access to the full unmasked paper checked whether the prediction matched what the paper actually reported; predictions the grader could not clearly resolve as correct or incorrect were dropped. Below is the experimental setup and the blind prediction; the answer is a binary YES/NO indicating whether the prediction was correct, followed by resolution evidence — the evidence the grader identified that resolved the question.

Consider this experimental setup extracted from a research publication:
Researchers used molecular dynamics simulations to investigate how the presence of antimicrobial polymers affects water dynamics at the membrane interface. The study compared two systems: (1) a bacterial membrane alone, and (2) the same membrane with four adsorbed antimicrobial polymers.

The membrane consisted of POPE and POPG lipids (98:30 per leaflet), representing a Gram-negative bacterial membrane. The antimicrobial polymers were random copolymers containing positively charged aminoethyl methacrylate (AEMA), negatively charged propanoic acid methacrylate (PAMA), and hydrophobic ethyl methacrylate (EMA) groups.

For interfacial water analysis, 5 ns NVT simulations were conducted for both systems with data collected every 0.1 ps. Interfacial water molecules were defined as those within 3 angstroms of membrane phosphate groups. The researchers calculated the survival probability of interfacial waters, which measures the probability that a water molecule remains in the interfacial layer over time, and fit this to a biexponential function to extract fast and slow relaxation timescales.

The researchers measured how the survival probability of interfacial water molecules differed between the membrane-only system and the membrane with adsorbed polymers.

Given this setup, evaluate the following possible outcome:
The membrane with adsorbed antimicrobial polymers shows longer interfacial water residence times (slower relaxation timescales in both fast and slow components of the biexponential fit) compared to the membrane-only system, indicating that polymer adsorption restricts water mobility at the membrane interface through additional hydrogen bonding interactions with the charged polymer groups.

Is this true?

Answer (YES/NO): NO